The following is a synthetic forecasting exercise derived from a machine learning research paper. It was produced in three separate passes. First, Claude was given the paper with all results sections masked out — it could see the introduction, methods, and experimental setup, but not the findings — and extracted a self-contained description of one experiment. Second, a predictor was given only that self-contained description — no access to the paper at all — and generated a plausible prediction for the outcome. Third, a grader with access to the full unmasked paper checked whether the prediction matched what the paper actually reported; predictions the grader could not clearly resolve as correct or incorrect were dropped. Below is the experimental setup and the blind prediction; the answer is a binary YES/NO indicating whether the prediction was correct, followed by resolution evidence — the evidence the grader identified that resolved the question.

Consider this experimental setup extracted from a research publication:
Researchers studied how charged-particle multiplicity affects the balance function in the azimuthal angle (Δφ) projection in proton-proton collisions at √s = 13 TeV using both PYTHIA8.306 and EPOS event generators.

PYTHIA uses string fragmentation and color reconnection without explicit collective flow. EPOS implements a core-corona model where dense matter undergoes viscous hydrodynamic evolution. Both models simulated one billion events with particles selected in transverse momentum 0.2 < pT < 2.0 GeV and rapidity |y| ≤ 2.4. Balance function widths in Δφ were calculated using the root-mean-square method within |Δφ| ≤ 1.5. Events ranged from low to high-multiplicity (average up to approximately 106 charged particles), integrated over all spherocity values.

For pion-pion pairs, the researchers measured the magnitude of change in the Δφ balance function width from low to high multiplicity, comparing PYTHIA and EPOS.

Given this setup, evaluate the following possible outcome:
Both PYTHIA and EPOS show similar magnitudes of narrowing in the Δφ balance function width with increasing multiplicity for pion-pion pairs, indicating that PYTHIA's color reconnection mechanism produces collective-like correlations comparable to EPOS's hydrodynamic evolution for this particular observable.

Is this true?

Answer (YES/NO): NO